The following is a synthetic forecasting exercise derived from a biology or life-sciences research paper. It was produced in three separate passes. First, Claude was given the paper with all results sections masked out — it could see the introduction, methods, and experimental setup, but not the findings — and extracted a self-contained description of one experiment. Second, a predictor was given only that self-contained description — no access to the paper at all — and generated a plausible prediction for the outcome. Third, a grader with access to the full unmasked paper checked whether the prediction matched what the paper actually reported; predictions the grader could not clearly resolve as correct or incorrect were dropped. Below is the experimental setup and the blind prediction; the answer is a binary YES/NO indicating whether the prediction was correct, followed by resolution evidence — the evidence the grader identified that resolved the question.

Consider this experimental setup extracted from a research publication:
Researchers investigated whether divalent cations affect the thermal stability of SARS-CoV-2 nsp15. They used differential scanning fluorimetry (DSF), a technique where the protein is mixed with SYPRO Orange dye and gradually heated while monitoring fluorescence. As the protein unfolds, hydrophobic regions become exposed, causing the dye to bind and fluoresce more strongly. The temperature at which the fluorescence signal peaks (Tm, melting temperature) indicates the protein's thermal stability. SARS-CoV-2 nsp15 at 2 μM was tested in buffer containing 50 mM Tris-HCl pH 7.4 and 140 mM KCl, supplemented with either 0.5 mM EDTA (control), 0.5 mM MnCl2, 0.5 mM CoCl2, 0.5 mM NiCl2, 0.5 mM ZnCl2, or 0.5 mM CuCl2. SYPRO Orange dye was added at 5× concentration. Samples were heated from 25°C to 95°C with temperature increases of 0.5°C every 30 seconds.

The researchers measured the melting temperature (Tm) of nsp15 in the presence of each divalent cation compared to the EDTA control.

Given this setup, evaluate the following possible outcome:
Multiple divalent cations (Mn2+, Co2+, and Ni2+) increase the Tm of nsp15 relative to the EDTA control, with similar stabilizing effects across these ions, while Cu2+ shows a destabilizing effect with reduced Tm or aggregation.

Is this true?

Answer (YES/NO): NO